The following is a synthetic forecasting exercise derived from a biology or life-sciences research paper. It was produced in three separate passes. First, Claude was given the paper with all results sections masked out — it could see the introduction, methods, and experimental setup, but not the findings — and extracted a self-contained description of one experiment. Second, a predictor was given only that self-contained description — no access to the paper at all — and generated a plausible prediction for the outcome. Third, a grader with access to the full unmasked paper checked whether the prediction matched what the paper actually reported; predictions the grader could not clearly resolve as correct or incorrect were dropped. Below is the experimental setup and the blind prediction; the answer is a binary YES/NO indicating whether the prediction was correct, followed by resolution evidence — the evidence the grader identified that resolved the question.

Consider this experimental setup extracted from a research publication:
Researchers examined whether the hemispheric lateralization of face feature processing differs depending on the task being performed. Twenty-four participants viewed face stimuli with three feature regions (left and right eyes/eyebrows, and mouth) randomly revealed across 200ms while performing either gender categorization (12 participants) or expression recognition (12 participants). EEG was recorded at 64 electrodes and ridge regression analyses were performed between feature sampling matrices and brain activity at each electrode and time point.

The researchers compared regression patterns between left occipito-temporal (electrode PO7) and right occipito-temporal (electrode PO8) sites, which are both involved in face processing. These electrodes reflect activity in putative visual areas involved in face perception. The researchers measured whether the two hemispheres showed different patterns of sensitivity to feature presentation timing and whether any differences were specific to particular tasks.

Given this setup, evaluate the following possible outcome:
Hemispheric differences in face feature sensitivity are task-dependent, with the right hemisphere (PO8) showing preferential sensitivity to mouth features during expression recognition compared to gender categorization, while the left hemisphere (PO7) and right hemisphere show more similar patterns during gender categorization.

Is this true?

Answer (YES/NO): NO